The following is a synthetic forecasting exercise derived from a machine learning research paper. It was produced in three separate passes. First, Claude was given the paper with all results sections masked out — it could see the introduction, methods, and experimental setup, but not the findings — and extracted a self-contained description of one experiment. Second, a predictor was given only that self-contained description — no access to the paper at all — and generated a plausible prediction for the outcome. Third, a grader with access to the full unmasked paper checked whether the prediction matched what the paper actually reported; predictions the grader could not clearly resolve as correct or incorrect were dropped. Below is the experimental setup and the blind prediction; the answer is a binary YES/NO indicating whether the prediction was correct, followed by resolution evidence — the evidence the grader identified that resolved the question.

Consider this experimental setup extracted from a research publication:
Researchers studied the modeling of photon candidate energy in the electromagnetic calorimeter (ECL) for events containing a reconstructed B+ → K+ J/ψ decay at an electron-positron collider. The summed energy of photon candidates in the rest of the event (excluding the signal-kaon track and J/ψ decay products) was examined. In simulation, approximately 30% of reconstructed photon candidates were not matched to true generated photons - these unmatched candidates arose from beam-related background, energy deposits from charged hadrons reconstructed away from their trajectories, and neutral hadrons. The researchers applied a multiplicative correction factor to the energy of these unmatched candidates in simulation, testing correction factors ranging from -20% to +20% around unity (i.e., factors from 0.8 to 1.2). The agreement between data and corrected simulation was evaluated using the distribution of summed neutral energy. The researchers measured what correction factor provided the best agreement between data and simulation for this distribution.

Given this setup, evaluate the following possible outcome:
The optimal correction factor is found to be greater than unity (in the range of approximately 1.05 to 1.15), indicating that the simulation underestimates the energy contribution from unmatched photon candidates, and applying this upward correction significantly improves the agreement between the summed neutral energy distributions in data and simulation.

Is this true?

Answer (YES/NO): NO